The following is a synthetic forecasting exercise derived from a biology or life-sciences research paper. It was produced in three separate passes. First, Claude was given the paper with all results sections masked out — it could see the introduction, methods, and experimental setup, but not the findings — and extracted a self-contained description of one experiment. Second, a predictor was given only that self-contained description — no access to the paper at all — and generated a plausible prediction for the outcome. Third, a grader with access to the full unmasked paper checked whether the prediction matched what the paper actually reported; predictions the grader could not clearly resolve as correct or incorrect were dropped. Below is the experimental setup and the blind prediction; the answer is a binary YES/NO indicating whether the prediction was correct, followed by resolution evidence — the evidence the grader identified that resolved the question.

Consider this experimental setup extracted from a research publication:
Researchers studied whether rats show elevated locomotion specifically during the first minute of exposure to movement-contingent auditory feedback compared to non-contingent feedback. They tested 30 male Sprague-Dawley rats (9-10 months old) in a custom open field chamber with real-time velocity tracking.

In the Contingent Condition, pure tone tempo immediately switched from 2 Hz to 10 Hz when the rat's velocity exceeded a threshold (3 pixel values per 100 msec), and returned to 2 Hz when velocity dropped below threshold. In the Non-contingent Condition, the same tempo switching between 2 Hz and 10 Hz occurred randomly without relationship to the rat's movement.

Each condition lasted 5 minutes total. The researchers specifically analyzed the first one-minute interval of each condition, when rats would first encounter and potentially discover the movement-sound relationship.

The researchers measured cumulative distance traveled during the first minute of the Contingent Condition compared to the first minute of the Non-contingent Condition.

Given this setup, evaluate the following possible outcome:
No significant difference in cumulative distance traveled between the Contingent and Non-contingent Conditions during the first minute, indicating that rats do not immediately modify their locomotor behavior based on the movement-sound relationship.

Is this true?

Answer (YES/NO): NO